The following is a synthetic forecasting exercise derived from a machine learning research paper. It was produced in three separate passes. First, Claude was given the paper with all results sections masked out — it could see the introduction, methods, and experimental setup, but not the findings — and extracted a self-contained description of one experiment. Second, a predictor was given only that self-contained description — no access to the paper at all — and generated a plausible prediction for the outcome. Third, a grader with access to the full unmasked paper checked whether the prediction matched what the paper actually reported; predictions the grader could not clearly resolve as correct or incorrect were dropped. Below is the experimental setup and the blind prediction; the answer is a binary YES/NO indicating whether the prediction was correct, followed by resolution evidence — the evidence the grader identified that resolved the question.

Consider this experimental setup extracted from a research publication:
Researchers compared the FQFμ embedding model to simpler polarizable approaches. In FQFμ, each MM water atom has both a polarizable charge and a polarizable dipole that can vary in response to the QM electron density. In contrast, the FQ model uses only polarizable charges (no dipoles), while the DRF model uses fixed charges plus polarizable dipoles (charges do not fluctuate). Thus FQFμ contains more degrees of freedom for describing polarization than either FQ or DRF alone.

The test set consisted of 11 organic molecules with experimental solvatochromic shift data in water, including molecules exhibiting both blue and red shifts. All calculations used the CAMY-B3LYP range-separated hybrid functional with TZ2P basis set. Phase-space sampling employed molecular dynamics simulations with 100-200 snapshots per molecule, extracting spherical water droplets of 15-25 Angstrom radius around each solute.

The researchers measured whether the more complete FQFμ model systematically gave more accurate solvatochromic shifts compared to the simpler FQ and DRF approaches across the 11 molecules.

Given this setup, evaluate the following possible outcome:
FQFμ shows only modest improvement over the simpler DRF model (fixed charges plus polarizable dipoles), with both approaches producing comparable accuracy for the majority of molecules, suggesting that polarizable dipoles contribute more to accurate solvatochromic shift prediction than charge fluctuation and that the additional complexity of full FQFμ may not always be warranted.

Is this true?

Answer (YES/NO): NO